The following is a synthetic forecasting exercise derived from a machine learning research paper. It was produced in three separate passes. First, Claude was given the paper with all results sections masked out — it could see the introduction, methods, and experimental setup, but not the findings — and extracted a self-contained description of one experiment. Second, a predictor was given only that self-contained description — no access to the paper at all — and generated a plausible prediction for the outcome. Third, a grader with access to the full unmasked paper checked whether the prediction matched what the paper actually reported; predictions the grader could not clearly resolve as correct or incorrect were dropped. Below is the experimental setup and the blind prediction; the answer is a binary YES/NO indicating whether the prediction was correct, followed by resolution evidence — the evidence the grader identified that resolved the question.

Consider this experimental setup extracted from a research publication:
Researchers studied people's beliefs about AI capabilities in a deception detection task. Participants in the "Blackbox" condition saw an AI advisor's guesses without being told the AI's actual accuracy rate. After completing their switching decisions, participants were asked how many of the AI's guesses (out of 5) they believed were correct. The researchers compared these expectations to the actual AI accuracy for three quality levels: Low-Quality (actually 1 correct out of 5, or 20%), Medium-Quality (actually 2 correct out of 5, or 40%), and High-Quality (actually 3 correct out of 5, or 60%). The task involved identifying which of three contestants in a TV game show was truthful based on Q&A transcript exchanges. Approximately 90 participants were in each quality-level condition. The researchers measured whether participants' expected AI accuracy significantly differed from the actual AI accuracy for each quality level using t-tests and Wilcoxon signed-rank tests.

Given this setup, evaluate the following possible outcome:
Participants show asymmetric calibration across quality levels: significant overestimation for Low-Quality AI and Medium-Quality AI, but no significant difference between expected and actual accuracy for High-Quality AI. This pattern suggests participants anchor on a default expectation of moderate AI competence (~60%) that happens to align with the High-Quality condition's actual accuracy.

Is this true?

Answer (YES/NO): YES